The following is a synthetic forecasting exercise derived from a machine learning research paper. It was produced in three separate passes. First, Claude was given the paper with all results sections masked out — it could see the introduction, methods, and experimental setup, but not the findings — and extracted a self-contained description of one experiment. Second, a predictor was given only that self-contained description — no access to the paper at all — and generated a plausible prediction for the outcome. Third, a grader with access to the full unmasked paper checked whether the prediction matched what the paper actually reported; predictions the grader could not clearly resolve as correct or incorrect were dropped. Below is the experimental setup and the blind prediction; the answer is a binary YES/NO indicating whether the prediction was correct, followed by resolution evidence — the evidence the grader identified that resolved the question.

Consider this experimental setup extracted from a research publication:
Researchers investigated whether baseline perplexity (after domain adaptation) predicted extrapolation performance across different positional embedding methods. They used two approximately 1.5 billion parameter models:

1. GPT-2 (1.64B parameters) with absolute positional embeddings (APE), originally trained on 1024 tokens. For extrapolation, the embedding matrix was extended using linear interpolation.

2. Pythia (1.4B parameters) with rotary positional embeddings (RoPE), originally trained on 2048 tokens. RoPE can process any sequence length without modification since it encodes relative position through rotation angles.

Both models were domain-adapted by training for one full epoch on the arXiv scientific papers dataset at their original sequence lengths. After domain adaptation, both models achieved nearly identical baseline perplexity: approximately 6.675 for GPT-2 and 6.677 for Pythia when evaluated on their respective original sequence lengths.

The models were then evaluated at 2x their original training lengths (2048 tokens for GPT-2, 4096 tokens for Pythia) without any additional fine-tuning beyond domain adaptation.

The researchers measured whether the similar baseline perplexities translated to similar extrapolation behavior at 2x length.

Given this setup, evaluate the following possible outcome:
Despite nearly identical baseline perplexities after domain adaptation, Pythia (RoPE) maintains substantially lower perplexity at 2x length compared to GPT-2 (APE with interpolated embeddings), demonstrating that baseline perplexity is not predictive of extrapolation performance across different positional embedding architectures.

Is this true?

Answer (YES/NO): NO